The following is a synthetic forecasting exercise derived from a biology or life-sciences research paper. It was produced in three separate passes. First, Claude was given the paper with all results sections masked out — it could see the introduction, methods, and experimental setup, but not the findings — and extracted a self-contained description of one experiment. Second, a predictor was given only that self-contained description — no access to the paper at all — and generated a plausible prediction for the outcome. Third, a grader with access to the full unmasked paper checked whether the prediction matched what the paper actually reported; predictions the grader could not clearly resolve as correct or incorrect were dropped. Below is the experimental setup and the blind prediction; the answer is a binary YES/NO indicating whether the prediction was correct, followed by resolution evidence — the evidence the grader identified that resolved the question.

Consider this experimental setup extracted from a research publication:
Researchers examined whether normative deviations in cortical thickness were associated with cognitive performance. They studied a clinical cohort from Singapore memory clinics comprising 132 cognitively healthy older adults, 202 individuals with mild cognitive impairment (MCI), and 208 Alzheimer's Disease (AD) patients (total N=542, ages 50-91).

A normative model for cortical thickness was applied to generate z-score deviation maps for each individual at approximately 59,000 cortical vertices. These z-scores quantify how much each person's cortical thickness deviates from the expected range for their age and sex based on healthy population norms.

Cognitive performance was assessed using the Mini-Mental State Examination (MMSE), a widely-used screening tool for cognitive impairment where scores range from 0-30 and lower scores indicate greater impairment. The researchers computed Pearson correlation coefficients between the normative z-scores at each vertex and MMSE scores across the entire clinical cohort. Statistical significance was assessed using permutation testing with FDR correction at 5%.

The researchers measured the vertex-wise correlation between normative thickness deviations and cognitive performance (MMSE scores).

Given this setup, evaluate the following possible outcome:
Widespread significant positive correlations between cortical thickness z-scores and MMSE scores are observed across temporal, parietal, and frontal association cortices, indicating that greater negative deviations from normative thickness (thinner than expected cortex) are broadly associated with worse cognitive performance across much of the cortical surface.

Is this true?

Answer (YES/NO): YES